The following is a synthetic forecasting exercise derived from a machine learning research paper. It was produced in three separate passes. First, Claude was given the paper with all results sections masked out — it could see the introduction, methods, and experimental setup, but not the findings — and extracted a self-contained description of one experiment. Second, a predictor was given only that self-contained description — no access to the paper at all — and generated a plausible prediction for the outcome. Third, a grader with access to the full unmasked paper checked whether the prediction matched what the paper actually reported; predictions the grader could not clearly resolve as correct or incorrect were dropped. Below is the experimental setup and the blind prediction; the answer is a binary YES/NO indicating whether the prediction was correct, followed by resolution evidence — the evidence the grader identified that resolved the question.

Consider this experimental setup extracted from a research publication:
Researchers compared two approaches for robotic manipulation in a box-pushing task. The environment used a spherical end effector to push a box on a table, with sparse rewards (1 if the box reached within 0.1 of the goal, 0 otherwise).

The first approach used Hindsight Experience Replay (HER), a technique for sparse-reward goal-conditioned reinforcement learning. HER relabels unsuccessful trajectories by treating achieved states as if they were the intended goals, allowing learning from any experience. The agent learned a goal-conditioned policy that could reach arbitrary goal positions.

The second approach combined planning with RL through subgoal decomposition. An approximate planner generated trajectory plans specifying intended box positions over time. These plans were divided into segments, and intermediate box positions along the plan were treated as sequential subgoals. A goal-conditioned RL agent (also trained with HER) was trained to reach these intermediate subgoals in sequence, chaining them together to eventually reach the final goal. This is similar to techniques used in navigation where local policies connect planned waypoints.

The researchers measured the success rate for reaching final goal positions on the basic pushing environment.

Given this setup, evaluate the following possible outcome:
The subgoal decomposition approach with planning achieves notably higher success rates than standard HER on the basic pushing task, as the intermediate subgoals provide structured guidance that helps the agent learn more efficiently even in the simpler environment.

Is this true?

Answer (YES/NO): NO